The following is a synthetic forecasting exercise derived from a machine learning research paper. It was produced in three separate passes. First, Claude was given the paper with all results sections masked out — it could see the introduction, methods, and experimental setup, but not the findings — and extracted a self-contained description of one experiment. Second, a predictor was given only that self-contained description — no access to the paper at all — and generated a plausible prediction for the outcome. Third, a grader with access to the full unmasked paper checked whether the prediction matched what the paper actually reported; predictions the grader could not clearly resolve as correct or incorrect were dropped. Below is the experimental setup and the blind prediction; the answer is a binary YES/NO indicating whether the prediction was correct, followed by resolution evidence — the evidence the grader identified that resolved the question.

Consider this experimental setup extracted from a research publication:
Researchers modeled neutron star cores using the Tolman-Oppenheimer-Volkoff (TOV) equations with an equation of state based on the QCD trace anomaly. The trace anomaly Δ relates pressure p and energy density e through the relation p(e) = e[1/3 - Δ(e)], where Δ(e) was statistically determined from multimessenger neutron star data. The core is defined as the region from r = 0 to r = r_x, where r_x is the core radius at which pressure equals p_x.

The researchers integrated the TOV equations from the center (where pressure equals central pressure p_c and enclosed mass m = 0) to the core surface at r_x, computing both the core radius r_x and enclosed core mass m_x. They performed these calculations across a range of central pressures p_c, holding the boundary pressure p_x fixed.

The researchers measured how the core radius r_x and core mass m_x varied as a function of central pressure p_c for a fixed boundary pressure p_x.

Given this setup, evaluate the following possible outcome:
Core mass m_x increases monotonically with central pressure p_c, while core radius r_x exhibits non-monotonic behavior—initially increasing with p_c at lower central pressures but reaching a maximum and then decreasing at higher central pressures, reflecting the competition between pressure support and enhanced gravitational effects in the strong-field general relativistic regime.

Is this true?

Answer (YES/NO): NO